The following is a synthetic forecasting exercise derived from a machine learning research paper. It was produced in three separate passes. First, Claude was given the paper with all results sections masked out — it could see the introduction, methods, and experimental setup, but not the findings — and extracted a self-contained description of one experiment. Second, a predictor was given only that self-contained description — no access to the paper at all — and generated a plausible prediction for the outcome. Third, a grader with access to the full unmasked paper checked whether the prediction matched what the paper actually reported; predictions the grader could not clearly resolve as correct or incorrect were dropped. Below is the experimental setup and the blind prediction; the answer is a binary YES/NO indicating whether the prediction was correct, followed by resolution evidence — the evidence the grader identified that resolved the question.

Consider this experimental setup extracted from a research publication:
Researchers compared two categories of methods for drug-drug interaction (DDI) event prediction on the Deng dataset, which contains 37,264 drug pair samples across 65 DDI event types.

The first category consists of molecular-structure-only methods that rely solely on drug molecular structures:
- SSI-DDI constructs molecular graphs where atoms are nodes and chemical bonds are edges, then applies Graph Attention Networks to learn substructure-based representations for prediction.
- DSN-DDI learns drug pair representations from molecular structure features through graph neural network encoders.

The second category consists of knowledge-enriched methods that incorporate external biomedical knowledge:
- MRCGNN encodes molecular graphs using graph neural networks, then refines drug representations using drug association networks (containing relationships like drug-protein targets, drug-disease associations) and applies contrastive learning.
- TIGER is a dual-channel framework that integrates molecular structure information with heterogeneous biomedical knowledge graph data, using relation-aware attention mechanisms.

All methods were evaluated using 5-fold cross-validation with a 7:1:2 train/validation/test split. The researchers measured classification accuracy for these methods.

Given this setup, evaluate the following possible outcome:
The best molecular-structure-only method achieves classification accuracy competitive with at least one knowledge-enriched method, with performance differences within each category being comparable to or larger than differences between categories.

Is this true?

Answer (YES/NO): NO